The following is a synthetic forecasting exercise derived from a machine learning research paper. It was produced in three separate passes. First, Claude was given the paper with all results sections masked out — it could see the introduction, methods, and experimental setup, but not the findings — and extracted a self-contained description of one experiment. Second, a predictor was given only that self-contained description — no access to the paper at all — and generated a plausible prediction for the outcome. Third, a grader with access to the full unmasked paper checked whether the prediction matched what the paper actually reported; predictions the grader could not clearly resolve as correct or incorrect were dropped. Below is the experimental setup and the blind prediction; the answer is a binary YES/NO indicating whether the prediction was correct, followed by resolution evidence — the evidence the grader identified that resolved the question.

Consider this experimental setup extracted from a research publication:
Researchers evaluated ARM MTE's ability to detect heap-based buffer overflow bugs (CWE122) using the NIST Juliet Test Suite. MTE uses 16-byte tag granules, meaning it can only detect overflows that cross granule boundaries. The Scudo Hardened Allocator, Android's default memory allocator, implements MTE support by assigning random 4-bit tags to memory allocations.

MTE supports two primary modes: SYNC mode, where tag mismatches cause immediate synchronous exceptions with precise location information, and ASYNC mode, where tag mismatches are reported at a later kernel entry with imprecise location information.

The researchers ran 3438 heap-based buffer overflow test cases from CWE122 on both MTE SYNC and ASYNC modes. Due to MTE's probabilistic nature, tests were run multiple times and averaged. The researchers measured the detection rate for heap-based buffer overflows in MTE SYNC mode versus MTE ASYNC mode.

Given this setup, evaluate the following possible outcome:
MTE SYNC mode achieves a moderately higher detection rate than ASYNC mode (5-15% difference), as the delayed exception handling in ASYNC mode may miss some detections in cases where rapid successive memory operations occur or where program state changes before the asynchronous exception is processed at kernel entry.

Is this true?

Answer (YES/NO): NO